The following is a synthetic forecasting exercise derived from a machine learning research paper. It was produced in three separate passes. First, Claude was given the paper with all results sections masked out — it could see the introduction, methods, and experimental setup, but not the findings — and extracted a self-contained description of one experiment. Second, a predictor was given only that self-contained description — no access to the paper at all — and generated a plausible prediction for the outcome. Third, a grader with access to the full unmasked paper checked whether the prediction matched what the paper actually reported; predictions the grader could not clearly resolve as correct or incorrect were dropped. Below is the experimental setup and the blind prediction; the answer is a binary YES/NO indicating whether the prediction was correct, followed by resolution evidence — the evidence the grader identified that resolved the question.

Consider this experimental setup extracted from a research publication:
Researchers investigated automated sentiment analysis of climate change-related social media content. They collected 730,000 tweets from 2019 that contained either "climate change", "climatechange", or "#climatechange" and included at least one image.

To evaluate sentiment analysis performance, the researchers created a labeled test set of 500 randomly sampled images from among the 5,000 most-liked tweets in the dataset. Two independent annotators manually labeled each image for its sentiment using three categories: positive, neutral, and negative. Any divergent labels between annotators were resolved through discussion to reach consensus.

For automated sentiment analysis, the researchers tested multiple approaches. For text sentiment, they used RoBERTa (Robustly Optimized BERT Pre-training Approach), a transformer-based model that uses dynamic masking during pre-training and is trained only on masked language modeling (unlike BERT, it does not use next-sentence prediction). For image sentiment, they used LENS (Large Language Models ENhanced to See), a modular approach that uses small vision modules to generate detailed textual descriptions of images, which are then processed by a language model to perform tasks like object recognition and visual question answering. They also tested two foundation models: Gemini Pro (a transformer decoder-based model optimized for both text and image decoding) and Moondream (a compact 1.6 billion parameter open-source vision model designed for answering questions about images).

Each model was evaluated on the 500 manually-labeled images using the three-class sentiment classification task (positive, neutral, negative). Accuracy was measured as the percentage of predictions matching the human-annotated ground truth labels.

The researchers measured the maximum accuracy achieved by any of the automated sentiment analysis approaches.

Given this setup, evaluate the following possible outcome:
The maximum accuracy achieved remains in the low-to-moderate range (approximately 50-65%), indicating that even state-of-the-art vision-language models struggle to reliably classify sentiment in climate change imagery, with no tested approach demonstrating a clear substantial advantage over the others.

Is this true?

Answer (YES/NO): NO